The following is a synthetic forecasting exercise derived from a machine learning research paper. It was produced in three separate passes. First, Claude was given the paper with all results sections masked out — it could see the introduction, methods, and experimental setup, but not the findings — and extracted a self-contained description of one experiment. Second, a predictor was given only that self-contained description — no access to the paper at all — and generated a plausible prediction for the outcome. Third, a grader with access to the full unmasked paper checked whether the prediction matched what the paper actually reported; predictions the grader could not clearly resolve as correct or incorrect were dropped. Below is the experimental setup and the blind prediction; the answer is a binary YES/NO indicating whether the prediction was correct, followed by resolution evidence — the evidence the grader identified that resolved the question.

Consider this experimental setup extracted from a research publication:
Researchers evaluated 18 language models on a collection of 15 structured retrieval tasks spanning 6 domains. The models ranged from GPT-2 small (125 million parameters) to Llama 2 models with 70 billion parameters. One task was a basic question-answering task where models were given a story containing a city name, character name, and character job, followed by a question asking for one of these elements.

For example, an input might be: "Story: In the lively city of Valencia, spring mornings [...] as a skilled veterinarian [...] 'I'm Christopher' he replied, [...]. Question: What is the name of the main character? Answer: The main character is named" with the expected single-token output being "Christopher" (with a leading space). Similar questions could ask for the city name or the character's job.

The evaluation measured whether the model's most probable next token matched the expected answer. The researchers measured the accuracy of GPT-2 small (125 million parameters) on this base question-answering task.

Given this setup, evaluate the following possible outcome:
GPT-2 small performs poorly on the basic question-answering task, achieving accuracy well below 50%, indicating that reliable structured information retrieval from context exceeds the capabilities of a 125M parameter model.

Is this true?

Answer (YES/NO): NO